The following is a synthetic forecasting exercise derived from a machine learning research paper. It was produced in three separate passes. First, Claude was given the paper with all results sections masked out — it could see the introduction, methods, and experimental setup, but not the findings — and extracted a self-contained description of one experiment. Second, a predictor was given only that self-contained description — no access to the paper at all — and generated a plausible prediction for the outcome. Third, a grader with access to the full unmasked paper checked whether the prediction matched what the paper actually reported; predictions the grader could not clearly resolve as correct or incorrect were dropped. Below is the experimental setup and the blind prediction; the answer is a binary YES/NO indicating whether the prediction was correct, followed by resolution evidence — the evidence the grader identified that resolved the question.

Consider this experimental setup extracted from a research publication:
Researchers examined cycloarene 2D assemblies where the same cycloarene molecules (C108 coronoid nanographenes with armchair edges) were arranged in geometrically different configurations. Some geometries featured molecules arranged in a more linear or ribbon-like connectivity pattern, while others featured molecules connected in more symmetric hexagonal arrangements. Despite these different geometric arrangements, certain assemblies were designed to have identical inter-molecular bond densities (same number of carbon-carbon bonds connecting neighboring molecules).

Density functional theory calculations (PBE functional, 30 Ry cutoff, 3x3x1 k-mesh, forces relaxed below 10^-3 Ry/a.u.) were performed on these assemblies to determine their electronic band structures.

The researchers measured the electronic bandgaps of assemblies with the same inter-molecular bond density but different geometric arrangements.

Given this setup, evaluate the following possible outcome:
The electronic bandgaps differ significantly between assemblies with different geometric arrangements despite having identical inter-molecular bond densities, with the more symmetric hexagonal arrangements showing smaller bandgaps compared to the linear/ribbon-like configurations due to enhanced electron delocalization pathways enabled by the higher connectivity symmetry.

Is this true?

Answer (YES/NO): NO